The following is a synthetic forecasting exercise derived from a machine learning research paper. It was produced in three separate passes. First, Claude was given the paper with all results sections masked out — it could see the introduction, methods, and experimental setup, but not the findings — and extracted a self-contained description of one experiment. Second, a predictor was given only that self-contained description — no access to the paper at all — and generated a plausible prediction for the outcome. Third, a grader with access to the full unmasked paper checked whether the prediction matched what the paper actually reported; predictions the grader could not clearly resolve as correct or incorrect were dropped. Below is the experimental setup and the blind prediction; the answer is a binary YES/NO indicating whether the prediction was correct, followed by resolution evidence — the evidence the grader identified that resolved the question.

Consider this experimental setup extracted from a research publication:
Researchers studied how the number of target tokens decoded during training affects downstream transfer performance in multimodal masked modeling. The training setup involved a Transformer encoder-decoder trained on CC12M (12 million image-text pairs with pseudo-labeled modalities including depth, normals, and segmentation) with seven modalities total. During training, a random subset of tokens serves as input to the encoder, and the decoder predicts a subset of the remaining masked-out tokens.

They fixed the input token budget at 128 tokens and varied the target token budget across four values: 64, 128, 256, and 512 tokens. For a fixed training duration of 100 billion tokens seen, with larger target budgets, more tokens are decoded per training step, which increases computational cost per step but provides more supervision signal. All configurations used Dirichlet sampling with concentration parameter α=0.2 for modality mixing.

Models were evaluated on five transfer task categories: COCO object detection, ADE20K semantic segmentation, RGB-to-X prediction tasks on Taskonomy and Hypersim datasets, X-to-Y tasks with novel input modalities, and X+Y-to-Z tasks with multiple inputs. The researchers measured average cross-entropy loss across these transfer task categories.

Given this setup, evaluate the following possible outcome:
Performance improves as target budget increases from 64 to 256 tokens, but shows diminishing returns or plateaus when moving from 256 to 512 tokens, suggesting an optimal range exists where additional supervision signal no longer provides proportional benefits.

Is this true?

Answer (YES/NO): NO